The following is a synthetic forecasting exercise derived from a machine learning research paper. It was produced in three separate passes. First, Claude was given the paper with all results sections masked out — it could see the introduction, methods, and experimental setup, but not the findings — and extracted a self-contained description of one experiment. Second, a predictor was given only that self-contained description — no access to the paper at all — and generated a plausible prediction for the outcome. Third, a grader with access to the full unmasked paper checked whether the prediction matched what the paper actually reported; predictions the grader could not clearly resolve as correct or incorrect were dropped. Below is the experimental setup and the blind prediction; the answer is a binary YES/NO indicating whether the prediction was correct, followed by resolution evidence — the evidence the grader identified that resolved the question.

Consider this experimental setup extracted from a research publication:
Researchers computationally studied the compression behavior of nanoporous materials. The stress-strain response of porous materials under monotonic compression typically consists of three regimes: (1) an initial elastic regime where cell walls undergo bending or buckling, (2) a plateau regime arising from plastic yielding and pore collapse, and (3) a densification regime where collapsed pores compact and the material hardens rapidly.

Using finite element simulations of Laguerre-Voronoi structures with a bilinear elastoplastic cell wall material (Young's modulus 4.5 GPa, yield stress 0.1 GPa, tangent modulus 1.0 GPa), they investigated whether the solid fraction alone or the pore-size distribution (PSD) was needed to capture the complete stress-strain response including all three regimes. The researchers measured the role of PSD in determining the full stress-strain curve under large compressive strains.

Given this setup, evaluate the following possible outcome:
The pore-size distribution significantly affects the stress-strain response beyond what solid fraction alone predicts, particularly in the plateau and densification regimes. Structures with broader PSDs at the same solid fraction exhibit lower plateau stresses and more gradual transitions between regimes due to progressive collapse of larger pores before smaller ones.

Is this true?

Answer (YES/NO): YES